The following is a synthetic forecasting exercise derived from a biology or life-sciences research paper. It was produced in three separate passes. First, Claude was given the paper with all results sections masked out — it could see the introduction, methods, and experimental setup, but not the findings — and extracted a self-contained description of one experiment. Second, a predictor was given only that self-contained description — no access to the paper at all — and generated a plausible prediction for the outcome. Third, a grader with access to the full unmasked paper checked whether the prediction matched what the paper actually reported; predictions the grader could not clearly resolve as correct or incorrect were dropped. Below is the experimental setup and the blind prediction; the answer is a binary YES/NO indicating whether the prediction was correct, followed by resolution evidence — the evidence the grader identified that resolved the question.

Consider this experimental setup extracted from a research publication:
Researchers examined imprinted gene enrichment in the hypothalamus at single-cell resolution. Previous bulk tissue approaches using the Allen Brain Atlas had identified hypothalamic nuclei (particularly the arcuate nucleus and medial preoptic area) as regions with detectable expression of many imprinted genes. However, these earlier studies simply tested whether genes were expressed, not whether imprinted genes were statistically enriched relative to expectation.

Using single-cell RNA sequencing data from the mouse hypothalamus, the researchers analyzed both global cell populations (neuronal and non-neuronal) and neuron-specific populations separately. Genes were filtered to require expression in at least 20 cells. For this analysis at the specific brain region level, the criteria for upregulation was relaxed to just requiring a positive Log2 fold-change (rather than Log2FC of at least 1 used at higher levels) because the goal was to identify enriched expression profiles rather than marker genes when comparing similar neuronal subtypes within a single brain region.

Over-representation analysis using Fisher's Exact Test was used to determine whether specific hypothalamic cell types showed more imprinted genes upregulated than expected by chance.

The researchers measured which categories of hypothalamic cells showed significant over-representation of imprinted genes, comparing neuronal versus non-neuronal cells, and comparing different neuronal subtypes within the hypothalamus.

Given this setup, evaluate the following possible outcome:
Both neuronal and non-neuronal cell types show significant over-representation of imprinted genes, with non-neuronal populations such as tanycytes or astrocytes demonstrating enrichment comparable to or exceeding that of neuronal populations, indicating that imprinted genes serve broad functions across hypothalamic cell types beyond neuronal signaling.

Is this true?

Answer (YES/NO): NO